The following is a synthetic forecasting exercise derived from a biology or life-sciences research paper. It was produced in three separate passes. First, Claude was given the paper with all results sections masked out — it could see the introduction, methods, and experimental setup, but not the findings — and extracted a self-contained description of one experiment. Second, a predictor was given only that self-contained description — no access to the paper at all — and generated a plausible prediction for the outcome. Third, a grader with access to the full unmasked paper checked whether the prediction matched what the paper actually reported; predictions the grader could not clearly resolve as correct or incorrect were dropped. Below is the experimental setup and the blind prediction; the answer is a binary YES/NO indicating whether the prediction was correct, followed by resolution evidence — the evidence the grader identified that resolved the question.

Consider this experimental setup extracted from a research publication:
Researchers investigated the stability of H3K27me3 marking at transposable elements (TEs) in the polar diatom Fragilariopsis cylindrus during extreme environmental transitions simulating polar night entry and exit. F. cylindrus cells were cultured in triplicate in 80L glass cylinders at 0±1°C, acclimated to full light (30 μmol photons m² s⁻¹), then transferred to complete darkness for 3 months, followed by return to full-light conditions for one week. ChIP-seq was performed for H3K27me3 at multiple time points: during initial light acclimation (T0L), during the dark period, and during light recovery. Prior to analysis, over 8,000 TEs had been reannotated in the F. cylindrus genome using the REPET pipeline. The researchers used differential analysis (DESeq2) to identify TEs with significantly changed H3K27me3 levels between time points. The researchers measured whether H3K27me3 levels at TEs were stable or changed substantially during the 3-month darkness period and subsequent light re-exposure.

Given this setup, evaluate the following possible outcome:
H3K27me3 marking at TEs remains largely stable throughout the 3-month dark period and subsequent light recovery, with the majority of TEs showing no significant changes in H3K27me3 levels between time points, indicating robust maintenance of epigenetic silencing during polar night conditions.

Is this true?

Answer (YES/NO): YES